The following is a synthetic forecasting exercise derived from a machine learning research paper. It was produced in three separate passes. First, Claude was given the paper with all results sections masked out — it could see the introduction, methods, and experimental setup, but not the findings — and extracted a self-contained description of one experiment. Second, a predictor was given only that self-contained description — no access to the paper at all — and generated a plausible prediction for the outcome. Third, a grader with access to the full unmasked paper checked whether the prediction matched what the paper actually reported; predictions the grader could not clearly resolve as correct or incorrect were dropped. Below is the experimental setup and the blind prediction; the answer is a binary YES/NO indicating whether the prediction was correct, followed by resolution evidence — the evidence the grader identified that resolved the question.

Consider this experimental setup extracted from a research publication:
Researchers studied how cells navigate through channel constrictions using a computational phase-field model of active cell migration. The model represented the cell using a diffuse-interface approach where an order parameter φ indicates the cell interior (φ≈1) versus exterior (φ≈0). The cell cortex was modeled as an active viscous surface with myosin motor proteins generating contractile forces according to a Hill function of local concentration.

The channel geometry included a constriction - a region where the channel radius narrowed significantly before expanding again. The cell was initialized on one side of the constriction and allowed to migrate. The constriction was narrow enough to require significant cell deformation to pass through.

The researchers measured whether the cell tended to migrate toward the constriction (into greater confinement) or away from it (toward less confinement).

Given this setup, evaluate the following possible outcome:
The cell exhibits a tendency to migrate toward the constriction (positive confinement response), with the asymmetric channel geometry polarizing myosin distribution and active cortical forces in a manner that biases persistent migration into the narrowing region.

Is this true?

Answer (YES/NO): NO